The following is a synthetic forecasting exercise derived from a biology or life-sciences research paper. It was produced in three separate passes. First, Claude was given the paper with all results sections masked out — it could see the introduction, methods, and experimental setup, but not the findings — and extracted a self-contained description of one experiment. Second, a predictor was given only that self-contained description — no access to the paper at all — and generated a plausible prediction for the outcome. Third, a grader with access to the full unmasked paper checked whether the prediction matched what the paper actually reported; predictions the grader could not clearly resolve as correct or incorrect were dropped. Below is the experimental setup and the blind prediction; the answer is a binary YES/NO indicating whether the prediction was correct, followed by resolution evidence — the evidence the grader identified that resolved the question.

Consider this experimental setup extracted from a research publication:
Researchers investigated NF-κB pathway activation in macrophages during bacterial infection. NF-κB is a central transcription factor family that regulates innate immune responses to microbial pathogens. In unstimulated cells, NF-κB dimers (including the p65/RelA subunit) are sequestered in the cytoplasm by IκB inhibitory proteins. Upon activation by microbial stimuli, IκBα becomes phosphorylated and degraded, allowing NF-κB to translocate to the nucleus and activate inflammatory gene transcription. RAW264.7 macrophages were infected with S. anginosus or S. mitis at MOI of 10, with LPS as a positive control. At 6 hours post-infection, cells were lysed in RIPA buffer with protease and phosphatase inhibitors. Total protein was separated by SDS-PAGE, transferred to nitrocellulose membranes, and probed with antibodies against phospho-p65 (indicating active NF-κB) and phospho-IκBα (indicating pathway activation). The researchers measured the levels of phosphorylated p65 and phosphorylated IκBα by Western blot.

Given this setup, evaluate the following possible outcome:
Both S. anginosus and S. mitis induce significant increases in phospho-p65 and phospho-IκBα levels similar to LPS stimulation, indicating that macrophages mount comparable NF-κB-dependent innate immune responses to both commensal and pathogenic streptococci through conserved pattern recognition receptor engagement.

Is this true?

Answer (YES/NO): NO